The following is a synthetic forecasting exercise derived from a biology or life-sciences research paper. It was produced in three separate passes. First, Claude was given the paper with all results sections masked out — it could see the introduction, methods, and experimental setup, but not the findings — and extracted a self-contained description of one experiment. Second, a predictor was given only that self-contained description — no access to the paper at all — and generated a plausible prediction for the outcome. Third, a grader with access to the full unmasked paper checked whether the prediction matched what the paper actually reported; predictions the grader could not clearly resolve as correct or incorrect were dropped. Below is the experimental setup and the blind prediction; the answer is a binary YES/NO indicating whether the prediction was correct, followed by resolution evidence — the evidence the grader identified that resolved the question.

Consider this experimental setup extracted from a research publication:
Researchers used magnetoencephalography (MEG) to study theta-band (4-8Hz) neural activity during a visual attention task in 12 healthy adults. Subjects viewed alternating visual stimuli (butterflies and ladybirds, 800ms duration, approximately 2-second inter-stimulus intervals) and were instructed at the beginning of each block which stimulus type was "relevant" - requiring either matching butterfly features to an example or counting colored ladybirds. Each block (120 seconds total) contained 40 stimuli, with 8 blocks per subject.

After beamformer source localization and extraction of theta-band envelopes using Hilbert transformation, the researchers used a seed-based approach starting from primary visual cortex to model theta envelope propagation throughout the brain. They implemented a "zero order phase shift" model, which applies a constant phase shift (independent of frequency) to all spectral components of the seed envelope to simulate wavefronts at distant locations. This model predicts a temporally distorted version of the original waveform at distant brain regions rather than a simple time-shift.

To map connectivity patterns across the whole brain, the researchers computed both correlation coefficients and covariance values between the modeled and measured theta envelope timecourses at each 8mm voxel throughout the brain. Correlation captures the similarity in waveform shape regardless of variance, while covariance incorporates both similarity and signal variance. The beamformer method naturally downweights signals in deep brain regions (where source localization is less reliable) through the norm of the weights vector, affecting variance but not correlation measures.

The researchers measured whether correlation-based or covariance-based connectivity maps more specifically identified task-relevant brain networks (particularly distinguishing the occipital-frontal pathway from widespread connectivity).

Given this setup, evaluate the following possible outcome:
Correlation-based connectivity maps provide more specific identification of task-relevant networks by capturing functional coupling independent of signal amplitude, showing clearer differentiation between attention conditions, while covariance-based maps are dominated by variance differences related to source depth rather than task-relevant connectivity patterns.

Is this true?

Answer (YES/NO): NO